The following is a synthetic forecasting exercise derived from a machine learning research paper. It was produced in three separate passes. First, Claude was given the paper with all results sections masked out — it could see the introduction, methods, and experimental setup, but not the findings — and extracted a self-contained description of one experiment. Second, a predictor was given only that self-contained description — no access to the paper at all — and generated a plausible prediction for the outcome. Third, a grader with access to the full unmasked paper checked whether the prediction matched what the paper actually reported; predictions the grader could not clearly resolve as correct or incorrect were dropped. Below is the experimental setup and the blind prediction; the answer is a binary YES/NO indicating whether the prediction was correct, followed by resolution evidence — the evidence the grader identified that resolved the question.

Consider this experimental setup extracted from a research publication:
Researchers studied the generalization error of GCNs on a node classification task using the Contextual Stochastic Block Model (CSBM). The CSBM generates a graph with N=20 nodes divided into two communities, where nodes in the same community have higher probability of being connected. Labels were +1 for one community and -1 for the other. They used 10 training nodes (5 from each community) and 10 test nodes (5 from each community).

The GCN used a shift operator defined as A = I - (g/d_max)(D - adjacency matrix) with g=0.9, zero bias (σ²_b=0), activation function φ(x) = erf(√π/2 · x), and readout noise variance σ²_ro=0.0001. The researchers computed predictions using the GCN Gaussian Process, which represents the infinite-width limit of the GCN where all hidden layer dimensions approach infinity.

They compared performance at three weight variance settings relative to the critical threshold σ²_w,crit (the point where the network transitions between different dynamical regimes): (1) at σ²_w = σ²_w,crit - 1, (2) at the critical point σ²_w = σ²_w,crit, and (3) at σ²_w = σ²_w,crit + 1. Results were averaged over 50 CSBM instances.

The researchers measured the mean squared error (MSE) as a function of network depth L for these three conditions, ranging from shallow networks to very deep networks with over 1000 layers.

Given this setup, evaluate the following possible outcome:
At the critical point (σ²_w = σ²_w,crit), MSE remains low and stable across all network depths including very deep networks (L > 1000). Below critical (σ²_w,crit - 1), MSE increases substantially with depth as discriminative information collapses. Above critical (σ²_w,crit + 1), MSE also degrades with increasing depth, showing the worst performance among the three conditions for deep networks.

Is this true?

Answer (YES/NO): NO